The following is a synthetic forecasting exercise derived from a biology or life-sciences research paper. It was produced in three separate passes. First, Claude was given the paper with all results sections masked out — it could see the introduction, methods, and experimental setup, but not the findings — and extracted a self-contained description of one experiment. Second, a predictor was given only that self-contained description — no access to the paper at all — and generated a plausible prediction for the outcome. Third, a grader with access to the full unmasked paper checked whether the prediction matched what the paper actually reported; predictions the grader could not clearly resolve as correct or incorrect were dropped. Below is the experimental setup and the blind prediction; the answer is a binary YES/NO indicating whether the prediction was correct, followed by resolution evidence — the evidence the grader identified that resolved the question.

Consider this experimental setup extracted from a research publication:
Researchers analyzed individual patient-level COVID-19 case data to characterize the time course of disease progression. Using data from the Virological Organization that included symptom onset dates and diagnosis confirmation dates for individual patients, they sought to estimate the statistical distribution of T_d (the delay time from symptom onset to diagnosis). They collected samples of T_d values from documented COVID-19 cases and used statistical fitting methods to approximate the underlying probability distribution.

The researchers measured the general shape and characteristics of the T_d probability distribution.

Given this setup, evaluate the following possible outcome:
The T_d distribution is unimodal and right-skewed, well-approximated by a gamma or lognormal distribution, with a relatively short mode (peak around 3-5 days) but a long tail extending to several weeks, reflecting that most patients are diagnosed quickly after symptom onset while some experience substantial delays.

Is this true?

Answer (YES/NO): YES